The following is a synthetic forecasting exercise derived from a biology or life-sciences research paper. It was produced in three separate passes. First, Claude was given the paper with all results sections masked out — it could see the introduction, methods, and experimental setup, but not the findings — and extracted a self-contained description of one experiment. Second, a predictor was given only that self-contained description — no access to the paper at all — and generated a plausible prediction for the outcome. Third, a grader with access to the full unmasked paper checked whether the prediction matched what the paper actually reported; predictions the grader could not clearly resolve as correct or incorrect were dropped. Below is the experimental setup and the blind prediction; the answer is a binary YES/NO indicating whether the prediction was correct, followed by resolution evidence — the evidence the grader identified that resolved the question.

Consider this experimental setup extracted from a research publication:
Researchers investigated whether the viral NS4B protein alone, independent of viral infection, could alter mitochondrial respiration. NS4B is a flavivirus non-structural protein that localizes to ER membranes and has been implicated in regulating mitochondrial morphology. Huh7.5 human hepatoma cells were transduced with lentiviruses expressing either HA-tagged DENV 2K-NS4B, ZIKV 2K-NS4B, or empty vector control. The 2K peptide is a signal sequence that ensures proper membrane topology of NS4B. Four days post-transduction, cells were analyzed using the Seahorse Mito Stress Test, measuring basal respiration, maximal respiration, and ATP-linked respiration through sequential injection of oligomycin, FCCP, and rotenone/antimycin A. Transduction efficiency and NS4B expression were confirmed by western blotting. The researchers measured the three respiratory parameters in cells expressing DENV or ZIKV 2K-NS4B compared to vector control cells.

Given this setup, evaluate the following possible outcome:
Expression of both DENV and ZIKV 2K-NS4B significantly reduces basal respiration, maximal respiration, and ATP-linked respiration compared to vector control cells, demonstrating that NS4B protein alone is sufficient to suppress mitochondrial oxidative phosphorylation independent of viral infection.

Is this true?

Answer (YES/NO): YES